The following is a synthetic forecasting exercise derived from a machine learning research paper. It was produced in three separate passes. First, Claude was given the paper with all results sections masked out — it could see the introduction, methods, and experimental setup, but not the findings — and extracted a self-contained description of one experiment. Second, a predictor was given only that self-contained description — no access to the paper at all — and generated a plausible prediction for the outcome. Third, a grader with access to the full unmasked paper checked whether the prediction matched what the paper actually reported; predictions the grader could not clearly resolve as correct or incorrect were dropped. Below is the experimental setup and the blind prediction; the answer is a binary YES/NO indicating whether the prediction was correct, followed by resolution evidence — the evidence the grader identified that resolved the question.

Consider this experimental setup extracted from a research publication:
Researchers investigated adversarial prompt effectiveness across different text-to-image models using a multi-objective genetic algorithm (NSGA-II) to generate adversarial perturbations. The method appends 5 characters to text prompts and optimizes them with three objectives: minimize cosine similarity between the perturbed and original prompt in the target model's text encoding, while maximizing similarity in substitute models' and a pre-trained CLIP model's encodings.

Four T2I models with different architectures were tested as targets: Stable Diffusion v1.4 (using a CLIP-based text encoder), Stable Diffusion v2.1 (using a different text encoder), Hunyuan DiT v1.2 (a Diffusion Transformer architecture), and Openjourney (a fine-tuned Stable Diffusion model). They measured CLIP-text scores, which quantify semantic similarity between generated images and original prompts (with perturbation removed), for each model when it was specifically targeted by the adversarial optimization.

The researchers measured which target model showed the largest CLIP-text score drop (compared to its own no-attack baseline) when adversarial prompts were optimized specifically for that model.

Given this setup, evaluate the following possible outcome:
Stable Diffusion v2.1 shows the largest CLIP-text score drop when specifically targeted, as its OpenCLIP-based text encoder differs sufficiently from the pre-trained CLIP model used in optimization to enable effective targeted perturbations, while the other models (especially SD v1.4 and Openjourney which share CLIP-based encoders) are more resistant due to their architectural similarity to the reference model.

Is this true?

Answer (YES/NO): NO